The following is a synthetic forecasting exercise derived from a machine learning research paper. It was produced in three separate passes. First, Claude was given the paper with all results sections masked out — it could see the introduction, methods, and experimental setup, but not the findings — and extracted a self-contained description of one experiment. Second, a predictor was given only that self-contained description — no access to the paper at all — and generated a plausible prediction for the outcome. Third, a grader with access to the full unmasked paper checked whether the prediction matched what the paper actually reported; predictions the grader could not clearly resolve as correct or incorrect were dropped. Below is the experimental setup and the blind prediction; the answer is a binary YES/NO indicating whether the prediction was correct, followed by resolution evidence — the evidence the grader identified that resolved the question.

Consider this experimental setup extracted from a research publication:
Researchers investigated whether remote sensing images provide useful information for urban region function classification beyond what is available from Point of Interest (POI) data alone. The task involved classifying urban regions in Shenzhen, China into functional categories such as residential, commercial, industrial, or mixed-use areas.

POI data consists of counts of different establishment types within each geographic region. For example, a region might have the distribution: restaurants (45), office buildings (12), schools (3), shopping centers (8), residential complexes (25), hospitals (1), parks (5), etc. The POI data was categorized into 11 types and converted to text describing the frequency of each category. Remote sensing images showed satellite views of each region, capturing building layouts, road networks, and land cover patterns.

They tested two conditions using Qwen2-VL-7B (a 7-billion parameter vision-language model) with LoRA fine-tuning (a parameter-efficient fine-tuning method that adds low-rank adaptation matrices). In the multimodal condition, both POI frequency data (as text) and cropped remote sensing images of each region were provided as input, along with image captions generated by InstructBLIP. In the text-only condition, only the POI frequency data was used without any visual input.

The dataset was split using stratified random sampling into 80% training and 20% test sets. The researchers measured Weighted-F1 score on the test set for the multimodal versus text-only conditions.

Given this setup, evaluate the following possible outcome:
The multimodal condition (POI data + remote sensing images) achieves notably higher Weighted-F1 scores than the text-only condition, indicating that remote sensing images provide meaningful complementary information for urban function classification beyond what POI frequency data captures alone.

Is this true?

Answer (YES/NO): YES